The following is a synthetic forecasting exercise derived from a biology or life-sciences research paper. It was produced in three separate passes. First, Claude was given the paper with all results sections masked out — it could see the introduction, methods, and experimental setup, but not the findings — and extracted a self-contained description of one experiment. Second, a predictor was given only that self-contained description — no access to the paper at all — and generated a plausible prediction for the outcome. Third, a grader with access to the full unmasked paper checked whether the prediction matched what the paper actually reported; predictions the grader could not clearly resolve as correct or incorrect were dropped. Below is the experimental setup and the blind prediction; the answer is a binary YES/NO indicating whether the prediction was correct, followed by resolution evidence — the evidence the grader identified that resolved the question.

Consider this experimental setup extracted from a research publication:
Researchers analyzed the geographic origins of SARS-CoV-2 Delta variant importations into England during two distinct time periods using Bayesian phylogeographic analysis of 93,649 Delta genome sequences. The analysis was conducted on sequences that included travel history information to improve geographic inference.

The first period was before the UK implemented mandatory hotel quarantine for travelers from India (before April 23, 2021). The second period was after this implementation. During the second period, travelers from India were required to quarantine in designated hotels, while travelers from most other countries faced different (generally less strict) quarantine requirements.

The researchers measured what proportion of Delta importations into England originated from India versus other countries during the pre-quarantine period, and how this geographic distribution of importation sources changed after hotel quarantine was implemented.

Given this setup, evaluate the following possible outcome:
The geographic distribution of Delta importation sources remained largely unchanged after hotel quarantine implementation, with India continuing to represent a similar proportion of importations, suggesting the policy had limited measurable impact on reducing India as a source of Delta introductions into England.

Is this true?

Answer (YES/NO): NO